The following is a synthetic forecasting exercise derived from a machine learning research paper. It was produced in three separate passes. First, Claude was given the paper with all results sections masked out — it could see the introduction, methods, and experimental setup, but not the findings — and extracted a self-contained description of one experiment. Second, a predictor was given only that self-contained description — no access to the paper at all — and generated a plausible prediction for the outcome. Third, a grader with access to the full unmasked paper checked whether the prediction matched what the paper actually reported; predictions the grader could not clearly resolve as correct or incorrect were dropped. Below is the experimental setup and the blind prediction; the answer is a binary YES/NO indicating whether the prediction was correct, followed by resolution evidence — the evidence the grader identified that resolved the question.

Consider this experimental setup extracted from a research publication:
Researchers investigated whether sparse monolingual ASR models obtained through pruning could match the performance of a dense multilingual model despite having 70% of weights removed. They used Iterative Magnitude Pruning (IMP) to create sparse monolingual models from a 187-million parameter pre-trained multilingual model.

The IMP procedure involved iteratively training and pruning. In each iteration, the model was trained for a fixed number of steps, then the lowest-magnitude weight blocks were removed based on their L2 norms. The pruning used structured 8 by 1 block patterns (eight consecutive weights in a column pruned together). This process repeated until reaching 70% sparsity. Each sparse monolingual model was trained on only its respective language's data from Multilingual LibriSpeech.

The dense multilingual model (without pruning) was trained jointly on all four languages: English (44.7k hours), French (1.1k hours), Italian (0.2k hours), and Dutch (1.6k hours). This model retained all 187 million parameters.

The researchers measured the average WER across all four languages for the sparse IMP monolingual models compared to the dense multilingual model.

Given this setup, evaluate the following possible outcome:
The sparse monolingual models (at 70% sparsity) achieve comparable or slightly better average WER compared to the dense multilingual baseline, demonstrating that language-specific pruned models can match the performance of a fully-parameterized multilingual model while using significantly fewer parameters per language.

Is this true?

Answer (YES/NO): YES